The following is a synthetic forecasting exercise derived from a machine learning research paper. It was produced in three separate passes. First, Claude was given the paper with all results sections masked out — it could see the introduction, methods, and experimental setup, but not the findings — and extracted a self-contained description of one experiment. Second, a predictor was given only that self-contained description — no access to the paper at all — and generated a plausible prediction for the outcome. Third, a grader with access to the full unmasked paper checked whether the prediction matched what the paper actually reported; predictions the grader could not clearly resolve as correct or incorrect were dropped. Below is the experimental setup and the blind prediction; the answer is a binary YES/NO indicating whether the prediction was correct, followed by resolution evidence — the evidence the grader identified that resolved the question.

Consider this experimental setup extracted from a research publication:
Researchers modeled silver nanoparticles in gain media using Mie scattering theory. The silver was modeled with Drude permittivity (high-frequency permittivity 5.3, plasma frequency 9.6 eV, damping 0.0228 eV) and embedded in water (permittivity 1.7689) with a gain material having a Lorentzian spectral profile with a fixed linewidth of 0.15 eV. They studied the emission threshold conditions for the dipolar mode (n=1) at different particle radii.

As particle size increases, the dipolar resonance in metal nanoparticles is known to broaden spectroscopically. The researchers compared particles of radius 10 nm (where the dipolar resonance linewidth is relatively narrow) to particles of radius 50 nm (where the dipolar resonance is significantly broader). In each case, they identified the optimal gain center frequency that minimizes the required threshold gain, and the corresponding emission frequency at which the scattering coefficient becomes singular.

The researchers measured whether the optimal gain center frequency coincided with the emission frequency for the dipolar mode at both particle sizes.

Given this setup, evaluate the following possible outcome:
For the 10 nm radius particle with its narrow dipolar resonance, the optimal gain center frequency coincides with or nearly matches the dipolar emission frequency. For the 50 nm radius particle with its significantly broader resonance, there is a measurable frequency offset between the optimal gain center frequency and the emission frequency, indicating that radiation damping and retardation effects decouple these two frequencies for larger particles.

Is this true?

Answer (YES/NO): YES